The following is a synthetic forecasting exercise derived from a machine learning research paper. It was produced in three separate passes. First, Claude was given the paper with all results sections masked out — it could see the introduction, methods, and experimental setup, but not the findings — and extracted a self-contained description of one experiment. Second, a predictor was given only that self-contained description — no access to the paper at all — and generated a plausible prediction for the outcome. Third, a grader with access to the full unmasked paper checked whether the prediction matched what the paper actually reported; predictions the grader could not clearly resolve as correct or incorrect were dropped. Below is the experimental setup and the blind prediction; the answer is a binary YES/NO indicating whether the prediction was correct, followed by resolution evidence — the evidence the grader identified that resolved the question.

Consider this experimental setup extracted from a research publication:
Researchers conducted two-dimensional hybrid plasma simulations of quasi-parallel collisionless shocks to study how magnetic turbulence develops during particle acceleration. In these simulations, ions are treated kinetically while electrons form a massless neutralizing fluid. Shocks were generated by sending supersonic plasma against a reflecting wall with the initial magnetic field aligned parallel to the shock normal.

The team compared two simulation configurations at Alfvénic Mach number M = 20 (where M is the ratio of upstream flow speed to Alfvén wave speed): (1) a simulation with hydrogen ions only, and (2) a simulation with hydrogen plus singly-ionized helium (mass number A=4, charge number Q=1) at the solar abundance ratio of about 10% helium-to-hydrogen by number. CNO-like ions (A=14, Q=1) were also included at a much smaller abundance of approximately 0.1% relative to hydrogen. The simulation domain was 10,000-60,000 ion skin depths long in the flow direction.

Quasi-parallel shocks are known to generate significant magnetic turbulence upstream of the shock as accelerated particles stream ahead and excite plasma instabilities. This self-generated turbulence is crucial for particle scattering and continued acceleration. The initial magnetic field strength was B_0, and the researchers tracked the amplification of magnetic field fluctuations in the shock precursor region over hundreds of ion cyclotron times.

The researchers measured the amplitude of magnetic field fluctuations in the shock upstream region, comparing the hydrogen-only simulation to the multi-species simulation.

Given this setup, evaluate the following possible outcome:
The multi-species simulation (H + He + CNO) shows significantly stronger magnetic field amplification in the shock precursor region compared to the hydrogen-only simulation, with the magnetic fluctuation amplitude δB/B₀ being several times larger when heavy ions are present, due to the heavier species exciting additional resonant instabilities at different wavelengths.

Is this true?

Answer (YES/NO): NO